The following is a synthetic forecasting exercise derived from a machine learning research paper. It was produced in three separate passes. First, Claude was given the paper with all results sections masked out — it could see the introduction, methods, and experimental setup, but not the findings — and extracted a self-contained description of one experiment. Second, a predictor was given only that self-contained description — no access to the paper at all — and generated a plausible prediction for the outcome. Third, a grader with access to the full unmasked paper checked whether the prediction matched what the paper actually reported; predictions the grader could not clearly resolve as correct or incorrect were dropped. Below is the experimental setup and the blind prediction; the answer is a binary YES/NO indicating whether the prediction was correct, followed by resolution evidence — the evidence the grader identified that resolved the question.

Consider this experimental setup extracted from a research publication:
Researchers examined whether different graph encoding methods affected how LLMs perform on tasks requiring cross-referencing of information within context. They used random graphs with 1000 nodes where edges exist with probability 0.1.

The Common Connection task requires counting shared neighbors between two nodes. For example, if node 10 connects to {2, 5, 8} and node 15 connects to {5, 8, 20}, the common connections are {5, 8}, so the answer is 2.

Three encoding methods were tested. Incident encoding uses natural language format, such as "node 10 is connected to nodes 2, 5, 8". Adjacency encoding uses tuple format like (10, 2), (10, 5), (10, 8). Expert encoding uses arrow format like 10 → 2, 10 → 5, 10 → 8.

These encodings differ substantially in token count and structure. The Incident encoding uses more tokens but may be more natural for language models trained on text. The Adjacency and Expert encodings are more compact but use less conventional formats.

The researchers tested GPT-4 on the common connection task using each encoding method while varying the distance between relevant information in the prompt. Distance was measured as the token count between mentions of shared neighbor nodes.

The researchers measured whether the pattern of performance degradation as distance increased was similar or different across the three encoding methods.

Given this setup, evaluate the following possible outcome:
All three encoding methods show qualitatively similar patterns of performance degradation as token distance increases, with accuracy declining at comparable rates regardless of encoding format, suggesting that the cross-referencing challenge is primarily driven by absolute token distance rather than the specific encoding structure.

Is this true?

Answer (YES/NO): YES